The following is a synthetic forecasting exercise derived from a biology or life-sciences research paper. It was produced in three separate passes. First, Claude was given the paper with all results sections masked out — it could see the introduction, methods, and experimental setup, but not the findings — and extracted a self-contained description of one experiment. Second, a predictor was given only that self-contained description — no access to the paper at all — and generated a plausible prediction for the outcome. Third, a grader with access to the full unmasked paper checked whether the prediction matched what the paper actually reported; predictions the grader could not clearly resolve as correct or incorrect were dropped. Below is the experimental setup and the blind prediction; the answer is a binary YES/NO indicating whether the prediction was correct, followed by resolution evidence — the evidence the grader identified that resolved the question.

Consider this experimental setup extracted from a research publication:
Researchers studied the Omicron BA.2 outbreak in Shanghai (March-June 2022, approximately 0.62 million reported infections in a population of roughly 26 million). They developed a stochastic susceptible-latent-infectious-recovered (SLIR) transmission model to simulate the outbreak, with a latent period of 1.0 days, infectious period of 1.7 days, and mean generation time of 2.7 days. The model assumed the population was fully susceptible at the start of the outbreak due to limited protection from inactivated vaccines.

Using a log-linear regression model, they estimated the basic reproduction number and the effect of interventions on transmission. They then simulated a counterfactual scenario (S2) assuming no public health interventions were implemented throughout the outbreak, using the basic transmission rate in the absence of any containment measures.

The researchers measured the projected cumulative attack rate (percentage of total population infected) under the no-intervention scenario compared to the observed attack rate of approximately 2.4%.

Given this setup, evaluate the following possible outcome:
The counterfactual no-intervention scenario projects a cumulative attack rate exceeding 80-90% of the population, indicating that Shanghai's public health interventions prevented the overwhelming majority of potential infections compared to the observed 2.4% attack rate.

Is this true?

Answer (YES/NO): NO